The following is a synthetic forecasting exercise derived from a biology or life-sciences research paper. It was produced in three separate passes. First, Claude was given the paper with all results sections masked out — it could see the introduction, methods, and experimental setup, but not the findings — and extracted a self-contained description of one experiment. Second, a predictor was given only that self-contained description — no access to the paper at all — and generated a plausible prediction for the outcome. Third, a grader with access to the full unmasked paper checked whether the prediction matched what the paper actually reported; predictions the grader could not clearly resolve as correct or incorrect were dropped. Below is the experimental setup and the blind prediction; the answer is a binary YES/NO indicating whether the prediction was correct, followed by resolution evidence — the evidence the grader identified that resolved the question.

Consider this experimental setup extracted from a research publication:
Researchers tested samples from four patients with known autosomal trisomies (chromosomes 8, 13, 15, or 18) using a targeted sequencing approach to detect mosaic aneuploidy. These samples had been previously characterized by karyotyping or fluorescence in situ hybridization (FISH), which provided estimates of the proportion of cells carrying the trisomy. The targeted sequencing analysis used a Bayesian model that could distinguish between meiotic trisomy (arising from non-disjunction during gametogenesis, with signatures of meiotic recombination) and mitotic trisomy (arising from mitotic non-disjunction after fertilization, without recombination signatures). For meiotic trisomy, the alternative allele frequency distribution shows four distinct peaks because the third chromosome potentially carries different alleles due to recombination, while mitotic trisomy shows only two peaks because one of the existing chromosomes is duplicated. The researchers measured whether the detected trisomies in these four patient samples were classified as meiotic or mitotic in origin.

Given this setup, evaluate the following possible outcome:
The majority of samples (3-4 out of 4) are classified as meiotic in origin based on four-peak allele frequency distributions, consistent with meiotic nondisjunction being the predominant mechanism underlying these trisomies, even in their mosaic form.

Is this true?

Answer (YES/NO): YES